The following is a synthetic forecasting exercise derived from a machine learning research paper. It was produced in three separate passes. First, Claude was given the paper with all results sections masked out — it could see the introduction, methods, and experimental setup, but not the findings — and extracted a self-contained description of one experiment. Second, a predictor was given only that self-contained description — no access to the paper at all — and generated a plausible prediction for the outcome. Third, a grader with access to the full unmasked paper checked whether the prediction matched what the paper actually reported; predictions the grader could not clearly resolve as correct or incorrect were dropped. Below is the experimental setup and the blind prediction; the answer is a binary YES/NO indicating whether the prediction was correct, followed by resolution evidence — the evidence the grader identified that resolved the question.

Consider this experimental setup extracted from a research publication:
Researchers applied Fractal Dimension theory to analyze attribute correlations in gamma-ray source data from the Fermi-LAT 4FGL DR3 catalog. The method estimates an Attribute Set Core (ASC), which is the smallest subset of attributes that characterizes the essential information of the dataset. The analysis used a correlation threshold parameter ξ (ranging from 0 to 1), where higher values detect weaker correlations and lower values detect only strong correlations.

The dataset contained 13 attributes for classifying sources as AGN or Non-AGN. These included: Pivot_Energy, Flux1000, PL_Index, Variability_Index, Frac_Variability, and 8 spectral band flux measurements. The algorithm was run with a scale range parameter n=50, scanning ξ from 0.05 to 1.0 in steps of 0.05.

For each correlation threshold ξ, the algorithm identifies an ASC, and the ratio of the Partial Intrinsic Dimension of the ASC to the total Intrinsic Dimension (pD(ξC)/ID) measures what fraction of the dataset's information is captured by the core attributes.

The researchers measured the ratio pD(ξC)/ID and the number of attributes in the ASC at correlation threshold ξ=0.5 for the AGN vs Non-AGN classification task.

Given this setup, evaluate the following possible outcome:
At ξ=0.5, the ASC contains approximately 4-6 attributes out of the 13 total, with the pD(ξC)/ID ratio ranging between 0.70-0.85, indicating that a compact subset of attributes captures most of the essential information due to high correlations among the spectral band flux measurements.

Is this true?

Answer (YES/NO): NO